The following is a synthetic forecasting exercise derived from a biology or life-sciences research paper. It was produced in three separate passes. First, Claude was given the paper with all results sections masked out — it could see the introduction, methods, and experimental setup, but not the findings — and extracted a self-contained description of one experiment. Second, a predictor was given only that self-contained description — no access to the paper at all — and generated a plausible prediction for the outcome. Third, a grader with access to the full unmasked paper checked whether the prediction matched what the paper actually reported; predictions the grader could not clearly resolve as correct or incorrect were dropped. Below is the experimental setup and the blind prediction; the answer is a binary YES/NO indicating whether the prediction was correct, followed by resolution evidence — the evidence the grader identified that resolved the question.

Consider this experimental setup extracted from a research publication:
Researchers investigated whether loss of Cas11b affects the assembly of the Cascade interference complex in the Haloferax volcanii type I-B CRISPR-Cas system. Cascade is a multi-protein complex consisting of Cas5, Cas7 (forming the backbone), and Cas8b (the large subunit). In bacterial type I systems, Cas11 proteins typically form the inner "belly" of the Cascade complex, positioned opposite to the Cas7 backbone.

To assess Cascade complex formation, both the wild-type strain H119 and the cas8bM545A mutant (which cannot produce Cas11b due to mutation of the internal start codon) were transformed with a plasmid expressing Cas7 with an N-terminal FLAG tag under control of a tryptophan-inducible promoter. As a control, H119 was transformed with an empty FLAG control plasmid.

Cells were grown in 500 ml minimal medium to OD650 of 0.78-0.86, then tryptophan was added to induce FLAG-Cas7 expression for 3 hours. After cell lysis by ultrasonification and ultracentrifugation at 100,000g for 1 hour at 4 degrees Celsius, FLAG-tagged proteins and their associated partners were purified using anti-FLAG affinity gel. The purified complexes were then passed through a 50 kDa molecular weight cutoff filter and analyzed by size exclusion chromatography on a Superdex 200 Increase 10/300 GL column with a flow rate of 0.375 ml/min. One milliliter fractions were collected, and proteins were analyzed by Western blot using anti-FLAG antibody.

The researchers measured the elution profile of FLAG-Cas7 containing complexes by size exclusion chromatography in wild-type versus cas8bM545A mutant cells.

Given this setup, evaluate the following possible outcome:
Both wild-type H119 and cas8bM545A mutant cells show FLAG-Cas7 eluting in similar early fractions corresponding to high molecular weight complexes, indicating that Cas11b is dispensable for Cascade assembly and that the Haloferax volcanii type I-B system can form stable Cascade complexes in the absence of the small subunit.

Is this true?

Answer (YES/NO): YES